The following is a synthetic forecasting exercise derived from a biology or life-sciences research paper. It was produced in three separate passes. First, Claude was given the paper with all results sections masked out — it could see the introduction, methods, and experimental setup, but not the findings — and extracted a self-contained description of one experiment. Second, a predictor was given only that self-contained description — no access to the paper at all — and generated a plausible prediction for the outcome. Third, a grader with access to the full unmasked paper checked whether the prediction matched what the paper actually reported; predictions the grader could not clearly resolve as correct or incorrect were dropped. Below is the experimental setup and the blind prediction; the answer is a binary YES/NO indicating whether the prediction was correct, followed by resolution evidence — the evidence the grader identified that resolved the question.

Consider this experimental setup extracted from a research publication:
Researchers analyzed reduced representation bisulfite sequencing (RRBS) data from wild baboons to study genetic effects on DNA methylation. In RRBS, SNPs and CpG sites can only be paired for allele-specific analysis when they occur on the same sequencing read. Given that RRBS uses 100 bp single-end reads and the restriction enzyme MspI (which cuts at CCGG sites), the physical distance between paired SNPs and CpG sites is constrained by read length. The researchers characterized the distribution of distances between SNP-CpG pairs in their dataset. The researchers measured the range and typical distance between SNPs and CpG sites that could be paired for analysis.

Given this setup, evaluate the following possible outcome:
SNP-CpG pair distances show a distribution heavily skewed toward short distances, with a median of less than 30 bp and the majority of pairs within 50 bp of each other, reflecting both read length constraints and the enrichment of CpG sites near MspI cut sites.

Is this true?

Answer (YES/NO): NO